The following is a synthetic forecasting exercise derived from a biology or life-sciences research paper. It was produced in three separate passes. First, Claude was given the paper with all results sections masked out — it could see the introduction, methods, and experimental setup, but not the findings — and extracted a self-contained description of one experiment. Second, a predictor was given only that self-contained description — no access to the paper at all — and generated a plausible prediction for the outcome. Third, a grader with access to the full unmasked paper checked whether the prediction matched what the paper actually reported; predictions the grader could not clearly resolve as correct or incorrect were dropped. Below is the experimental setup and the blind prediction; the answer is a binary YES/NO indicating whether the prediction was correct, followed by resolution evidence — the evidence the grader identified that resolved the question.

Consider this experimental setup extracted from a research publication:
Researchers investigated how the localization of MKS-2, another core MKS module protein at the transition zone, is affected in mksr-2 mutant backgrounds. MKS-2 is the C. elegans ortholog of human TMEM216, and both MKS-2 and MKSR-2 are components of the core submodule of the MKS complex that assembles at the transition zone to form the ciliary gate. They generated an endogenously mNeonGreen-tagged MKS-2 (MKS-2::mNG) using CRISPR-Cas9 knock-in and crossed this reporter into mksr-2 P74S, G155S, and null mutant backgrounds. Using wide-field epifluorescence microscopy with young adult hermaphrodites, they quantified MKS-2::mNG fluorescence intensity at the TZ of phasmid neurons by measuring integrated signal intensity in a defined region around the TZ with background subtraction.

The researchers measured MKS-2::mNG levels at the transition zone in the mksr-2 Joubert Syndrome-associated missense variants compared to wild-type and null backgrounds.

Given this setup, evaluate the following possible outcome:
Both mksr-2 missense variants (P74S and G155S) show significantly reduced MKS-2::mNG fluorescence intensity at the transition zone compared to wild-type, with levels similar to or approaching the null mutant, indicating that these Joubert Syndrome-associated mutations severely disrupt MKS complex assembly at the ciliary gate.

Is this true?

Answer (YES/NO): NO